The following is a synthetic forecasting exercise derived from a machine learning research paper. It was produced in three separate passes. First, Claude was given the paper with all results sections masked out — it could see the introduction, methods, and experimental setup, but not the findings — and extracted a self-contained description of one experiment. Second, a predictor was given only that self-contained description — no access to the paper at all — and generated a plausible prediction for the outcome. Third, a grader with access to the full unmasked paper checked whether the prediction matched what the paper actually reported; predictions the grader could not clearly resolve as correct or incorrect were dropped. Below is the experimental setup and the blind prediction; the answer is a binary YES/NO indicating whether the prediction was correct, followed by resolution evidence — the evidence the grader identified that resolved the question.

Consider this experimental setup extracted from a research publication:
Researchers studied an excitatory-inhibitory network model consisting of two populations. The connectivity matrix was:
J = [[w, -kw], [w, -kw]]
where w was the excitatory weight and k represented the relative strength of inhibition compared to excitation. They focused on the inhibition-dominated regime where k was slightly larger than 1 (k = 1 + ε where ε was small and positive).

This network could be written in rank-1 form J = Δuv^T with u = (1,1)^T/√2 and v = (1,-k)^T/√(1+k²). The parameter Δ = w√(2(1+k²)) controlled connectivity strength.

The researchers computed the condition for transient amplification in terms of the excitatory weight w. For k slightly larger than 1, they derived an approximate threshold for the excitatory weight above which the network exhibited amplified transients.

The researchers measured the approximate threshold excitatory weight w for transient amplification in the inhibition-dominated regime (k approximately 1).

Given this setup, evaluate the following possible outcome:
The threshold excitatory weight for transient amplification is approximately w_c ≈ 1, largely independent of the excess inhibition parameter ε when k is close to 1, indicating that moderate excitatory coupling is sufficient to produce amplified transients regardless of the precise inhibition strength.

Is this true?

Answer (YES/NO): YES